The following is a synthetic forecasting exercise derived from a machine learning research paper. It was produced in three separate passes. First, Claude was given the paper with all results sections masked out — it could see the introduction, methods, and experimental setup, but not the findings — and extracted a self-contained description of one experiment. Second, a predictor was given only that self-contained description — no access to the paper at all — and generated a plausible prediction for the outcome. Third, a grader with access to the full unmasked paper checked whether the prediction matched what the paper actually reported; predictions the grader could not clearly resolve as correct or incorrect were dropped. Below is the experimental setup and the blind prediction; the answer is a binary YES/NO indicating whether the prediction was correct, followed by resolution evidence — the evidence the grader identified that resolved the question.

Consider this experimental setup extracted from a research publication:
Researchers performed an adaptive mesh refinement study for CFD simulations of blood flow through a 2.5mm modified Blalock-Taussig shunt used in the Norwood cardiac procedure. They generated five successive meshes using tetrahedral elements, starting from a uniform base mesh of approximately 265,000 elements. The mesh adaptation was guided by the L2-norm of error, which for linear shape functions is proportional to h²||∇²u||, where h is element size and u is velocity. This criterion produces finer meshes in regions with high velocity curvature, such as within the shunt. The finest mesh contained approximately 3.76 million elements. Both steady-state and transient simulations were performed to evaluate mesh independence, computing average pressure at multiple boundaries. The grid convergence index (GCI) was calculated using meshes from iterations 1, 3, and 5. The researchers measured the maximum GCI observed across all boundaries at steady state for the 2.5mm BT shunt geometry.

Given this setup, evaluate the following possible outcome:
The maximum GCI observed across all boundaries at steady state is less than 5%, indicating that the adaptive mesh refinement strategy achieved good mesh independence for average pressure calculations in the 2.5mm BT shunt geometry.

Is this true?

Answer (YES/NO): YES